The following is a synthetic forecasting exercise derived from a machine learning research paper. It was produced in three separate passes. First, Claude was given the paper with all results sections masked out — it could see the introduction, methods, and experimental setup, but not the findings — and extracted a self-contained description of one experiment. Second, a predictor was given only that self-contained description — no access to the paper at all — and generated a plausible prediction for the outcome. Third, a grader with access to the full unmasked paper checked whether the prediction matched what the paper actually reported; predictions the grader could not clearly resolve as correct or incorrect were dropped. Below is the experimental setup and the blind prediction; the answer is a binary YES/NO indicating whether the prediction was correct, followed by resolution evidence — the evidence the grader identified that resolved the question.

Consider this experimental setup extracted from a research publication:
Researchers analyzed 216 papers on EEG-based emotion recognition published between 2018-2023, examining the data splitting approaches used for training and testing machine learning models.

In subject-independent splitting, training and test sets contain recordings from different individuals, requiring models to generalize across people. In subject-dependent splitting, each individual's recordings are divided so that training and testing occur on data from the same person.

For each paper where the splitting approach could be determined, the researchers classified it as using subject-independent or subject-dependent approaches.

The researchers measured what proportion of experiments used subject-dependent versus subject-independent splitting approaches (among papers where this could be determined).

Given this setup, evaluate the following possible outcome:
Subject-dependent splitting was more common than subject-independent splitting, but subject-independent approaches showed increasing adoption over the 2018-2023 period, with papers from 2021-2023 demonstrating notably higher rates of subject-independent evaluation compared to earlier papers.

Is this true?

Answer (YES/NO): NO